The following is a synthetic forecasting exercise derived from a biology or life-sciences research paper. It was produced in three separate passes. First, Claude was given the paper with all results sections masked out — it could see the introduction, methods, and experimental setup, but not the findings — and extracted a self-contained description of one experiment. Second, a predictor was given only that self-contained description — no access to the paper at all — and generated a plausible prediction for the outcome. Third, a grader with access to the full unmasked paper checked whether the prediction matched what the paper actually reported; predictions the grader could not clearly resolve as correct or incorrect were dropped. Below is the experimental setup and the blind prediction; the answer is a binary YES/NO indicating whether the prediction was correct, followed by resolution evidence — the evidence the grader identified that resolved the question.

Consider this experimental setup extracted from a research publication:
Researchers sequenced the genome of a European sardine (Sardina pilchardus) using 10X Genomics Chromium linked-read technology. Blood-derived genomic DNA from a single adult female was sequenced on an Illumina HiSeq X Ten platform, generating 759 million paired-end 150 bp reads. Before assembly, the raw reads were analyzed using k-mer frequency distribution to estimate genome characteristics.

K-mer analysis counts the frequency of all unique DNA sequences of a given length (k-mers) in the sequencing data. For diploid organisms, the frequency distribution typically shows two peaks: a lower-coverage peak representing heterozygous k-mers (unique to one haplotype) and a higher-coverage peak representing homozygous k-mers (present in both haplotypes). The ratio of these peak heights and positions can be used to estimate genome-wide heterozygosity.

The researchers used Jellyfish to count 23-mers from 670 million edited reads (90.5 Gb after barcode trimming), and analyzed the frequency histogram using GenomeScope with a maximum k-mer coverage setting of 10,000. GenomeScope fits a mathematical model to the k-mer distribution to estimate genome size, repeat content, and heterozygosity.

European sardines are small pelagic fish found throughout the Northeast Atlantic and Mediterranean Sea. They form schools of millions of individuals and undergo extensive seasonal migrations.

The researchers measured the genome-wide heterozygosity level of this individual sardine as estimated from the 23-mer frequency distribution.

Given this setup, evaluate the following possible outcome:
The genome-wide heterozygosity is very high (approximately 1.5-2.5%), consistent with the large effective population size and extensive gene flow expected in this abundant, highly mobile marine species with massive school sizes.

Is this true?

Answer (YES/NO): NO